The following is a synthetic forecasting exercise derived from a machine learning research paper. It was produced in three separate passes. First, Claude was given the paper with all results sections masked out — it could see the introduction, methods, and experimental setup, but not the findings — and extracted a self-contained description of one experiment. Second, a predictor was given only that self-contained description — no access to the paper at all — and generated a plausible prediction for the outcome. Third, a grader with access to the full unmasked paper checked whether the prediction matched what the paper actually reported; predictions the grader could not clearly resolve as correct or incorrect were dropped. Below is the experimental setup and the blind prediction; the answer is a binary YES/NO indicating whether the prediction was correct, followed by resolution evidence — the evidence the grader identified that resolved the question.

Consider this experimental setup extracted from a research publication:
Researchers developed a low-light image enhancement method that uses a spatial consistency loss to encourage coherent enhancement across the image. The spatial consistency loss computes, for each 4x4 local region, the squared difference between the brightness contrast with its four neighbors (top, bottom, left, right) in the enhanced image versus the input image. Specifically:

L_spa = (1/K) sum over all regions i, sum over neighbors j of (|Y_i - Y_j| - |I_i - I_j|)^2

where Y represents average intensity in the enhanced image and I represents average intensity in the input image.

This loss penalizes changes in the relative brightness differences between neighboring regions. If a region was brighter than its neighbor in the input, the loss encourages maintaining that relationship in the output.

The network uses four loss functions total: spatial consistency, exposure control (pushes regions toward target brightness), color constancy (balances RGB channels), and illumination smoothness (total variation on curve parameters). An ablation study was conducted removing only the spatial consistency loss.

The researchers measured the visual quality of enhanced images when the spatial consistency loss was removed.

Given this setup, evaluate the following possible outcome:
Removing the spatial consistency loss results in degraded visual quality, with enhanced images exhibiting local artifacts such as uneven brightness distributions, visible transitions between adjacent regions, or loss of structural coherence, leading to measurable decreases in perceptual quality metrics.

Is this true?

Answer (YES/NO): NO